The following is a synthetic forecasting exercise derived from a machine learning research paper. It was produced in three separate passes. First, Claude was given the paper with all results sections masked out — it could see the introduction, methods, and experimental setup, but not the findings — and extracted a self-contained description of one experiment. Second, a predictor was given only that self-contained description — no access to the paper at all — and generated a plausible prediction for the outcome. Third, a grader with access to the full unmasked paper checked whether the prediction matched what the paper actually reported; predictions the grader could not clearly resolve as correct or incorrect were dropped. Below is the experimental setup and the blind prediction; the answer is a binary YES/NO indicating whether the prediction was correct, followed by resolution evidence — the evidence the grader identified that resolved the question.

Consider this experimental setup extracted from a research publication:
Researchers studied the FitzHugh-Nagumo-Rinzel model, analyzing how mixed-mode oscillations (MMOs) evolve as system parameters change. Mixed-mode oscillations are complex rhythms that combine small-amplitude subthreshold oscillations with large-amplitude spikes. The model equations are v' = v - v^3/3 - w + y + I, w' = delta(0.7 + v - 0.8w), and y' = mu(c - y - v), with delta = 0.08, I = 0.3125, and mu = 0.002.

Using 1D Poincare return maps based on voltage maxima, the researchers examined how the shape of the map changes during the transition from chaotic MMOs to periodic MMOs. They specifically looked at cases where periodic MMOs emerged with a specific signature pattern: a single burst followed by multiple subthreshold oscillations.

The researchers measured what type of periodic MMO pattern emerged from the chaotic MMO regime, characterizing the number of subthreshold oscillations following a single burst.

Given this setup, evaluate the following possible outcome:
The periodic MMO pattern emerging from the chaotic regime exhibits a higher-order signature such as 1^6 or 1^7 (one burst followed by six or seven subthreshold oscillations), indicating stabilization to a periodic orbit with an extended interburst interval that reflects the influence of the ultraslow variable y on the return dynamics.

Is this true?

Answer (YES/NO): NO